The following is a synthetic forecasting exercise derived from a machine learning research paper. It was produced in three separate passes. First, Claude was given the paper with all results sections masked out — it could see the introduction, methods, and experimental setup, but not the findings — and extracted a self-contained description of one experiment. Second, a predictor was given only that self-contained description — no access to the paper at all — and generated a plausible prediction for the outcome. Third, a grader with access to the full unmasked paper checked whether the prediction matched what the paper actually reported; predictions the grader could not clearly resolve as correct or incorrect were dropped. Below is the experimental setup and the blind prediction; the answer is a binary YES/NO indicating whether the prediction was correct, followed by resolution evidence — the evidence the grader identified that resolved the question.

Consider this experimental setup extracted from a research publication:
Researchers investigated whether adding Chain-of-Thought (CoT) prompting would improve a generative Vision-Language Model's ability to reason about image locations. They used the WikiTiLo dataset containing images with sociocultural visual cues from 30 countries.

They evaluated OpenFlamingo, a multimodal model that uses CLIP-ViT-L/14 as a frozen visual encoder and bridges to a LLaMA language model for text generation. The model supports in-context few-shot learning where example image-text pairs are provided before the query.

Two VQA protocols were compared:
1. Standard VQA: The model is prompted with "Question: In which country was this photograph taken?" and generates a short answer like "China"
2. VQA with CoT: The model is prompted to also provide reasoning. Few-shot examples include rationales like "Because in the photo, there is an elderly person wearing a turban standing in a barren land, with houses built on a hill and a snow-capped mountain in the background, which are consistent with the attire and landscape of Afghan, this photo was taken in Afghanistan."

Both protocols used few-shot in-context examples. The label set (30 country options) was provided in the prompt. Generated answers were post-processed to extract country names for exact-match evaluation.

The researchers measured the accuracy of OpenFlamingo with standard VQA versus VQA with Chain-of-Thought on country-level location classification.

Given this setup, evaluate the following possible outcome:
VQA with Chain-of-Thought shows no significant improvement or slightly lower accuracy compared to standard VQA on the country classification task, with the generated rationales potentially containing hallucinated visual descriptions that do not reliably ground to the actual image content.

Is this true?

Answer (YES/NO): YES